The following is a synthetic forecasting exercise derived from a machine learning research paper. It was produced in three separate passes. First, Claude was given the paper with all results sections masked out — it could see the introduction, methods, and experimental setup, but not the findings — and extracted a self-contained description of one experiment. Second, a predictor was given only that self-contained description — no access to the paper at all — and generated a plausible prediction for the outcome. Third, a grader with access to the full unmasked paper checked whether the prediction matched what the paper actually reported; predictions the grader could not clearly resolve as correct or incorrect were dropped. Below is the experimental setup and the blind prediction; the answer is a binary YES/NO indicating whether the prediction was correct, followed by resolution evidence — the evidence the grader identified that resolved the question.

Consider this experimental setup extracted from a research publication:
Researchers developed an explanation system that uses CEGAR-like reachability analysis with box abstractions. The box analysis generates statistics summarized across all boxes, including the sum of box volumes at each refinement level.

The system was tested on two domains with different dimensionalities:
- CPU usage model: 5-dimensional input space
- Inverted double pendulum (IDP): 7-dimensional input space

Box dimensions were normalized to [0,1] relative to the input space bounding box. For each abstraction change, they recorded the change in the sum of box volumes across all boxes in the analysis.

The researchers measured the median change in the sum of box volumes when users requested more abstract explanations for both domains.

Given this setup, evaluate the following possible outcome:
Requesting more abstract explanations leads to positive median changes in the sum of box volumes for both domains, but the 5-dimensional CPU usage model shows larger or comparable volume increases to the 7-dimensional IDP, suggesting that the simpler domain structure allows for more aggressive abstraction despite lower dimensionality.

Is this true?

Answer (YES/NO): NO